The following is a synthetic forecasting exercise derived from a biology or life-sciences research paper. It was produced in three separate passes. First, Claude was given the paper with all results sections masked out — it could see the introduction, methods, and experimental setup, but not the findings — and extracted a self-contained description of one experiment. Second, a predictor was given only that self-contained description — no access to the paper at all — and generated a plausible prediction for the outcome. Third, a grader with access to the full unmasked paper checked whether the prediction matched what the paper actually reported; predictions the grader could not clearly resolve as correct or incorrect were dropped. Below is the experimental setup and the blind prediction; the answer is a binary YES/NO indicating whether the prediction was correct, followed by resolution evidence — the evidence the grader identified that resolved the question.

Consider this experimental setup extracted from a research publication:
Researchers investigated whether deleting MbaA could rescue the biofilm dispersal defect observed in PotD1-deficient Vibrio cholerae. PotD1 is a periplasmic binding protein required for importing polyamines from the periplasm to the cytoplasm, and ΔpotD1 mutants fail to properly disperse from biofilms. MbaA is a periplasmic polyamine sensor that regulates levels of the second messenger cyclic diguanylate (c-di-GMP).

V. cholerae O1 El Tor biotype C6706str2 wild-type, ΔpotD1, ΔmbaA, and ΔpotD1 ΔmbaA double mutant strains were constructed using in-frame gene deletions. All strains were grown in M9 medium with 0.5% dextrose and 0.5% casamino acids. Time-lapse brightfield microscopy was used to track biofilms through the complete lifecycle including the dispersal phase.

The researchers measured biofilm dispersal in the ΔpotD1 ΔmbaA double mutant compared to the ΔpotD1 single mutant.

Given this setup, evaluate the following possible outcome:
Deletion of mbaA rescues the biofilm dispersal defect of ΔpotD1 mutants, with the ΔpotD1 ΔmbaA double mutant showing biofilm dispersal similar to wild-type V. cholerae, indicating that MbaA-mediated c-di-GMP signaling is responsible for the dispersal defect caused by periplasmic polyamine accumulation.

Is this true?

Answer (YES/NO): NO